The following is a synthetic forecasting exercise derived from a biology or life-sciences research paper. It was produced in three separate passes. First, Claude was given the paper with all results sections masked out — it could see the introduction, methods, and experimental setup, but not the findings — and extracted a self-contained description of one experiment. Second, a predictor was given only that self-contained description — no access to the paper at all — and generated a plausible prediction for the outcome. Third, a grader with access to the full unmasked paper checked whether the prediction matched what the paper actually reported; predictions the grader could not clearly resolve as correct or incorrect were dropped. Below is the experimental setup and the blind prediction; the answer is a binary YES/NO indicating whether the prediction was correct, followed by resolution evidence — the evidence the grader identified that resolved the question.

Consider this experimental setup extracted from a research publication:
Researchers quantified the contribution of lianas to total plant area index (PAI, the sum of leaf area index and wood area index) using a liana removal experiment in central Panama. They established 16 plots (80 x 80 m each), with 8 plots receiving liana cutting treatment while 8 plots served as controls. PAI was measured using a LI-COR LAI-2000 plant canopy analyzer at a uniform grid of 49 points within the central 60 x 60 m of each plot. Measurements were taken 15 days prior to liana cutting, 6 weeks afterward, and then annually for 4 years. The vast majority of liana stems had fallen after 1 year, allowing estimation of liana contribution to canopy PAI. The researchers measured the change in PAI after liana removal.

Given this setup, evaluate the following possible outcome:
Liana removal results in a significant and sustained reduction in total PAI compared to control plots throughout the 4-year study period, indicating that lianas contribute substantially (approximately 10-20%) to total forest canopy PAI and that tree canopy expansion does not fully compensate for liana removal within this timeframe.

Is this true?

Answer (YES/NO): NO